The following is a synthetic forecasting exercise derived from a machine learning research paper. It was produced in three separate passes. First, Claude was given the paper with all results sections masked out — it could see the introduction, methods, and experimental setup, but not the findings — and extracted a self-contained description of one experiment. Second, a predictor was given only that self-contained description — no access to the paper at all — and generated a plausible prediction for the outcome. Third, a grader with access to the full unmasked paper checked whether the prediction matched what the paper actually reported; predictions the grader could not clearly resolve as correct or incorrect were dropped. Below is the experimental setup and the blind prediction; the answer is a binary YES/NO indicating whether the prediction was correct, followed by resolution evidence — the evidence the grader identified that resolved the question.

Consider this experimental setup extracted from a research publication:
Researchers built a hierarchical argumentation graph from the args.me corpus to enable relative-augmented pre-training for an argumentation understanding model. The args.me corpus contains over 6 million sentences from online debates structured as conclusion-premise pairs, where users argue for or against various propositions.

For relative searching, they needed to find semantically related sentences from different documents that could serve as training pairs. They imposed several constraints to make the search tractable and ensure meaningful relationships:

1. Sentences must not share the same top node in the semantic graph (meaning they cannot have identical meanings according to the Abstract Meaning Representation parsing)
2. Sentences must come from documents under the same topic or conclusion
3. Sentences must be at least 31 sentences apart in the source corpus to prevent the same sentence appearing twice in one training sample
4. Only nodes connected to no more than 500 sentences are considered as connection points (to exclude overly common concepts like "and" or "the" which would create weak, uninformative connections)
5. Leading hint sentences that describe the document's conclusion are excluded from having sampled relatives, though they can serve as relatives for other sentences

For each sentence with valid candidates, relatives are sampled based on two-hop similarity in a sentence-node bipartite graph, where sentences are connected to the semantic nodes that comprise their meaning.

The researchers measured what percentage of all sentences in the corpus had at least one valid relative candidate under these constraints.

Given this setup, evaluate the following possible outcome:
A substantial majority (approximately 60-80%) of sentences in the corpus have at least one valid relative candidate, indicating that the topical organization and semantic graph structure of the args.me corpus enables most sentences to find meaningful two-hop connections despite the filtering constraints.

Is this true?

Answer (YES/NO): NO